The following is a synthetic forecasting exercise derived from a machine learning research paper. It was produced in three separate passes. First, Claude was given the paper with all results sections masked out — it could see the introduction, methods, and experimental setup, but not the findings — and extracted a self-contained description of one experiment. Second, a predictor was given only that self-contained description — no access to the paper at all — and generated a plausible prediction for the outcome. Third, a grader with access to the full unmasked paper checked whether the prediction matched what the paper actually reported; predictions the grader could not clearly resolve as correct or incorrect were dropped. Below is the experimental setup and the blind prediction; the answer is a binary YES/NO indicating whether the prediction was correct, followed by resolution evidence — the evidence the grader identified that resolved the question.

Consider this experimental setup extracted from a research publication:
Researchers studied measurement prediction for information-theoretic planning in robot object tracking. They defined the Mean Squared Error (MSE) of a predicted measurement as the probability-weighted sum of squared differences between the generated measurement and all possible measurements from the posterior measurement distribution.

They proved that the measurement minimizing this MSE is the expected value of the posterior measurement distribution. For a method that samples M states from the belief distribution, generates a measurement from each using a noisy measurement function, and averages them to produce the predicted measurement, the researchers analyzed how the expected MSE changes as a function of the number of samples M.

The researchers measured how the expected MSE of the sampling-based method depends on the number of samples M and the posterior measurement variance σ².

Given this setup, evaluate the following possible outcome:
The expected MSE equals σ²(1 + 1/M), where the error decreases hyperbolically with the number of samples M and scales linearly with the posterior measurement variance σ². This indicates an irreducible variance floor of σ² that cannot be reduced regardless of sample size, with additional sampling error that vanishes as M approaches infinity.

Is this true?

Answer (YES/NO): YES